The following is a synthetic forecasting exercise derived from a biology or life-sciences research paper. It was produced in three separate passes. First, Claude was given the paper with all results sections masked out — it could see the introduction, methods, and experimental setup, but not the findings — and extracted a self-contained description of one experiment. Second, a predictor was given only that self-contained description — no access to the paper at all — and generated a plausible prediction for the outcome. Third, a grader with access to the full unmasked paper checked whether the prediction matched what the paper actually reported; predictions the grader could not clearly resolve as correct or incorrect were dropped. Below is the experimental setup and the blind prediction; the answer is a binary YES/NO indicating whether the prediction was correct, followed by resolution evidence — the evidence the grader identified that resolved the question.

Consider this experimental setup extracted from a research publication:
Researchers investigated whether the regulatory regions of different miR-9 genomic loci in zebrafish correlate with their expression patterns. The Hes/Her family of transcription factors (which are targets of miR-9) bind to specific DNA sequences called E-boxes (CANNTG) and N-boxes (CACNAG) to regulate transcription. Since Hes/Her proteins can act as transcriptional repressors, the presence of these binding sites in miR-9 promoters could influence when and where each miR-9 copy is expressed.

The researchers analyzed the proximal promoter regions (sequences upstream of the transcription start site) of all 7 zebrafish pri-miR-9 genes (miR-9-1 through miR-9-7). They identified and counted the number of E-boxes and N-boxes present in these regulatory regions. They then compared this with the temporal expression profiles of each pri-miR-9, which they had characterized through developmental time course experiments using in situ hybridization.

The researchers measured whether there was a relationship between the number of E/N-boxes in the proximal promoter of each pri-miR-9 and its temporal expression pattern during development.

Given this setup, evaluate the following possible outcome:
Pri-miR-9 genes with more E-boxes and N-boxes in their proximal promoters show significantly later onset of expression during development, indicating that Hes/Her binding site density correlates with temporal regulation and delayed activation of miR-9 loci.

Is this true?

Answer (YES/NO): NO